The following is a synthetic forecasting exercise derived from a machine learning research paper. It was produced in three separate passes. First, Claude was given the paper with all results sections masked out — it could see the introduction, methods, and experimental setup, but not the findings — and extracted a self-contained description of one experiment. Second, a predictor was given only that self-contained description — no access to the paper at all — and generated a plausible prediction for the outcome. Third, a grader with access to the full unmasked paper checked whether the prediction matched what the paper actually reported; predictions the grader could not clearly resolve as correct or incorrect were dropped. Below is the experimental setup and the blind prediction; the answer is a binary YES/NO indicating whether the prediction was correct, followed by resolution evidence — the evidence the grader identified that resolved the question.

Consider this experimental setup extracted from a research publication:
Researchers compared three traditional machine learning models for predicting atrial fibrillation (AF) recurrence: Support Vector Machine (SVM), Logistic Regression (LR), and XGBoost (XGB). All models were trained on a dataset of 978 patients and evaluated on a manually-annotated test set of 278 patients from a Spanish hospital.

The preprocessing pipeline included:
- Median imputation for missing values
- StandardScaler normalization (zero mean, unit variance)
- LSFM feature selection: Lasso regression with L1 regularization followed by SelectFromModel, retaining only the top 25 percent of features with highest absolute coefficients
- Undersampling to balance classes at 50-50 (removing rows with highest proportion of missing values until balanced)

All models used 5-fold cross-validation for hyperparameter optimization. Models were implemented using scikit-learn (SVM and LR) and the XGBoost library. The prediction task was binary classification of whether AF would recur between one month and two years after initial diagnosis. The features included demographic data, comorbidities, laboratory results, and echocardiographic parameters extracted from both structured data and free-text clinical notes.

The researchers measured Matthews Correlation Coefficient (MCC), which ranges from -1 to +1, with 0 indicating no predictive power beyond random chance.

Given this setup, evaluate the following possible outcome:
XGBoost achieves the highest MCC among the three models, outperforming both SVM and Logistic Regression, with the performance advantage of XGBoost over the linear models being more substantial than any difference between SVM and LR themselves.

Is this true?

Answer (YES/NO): NO